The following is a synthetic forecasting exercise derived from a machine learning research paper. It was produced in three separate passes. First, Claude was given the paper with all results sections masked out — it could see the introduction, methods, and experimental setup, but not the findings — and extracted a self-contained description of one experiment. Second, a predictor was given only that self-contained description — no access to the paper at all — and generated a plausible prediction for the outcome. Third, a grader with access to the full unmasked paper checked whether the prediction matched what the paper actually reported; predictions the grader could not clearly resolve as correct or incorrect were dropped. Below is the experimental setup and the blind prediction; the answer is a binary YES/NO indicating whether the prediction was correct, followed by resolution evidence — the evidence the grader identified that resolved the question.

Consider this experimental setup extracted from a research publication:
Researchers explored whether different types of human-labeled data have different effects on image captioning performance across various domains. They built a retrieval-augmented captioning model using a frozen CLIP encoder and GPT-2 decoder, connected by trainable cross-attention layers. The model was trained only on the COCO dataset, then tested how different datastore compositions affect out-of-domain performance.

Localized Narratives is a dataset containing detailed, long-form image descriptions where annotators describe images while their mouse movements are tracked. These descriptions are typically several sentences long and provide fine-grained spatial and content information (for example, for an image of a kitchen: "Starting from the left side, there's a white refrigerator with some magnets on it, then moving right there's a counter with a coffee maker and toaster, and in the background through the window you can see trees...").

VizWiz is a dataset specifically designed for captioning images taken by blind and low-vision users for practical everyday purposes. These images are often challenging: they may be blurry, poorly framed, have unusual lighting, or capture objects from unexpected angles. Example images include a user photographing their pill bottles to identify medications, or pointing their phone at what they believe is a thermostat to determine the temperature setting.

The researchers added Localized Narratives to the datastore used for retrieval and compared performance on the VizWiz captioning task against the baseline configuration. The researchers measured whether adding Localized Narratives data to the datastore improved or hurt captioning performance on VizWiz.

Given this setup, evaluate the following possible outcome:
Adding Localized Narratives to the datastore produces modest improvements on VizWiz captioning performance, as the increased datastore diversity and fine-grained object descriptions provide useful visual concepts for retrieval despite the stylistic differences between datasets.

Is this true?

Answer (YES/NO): NO